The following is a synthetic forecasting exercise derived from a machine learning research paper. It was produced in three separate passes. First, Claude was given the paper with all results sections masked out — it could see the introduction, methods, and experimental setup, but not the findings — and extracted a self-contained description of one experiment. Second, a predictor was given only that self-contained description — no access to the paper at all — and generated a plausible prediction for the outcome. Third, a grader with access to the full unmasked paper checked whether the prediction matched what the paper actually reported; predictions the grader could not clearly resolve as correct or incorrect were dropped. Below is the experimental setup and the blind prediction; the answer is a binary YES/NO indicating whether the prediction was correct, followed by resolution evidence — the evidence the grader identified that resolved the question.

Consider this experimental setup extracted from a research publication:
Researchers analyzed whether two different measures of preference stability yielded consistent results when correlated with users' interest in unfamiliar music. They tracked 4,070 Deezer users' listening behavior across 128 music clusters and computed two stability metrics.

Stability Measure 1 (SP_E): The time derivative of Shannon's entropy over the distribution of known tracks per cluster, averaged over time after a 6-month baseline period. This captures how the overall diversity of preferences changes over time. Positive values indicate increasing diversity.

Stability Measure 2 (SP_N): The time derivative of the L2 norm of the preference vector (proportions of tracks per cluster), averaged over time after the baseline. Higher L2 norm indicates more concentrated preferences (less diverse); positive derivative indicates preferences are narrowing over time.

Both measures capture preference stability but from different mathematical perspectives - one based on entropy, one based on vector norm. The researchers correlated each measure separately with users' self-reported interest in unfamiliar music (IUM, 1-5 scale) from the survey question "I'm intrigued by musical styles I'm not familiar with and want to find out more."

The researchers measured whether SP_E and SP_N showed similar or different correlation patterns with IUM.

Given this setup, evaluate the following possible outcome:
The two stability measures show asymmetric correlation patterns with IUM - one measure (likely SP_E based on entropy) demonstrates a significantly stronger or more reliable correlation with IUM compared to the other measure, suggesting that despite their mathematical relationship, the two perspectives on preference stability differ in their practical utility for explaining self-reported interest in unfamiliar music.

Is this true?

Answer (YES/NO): NO